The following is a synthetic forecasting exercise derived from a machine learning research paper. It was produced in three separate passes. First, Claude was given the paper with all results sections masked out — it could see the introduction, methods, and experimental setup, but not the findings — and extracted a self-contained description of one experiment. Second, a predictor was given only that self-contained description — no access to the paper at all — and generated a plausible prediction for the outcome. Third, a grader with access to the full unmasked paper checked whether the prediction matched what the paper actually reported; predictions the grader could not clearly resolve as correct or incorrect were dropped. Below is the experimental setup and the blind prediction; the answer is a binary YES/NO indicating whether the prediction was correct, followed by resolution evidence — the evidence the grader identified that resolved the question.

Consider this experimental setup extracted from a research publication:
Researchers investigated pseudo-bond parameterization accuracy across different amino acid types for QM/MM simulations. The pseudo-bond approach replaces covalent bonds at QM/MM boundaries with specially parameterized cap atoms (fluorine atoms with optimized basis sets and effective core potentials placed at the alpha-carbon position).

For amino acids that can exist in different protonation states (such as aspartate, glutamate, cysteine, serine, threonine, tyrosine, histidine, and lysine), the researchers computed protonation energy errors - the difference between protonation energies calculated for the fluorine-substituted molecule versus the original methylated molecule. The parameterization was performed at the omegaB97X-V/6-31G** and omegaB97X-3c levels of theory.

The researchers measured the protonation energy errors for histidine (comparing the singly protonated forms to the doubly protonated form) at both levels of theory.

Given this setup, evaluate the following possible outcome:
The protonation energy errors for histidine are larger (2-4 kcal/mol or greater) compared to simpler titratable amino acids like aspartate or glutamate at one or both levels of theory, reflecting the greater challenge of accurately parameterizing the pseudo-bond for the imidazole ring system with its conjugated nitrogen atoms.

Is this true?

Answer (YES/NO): NO